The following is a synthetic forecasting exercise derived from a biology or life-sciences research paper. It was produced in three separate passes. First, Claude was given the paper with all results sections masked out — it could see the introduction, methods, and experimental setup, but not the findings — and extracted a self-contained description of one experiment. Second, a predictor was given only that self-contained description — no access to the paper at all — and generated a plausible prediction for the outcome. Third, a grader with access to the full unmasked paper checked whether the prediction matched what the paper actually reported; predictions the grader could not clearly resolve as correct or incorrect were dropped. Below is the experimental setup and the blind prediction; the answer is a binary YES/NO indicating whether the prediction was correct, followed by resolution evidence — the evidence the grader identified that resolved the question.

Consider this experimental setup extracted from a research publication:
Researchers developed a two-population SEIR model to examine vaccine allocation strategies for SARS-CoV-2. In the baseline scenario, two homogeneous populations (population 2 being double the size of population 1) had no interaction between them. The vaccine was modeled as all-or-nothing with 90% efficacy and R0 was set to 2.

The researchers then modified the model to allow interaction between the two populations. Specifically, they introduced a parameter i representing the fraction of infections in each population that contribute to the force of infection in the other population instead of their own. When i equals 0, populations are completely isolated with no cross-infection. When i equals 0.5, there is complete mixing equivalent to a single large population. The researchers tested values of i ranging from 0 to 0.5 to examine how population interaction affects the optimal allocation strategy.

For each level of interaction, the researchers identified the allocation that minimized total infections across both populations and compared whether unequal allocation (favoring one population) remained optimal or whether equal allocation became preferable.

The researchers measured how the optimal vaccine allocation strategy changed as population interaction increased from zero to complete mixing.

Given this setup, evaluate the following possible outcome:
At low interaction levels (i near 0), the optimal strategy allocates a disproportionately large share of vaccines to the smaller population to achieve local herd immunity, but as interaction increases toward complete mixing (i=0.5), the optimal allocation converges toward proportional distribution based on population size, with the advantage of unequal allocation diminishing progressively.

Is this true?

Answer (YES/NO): NO